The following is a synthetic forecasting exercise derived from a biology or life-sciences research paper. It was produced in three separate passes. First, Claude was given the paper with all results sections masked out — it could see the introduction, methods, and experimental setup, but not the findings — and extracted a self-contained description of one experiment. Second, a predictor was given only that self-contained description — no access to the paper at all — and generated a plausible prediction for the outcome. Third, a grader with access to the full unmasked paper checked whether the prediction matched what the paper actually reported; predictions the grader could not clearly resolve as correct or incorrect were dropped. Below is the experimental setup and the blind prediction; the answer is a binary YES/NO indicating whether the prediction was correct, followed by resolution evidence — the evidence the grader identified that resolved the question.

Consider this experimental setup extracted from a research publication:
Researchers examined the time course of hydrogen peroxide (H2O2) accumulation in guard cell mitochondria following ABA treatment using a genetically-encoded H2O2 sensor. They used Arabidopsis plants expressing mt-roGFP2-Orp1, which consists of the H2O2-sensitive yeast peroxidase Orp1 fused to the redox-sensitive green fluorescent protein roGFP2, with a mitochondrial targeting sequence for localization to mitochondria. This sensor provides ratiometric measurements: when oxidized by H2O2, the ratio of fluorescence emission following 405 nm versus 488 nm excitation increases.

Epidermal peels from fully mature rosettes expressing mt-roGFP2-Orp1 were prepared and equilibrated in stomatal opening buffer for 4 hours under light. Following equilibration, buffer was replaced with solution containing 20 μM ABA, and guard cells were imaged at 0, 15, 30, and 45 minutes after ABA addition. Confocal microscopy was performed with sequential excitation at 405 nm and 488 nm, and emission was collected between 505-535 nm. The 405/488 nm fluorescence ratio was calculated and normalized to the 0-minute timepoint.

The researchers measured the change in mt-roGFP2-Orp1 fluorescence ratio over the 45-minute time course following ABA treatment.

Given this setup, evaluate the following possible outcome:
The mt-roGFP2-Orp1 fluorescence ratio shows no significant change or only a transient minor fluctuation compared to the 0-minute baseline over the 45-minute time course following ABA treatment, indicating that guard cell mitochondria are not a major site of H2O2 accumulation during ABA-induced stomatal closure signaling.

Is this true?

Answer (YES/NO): NO